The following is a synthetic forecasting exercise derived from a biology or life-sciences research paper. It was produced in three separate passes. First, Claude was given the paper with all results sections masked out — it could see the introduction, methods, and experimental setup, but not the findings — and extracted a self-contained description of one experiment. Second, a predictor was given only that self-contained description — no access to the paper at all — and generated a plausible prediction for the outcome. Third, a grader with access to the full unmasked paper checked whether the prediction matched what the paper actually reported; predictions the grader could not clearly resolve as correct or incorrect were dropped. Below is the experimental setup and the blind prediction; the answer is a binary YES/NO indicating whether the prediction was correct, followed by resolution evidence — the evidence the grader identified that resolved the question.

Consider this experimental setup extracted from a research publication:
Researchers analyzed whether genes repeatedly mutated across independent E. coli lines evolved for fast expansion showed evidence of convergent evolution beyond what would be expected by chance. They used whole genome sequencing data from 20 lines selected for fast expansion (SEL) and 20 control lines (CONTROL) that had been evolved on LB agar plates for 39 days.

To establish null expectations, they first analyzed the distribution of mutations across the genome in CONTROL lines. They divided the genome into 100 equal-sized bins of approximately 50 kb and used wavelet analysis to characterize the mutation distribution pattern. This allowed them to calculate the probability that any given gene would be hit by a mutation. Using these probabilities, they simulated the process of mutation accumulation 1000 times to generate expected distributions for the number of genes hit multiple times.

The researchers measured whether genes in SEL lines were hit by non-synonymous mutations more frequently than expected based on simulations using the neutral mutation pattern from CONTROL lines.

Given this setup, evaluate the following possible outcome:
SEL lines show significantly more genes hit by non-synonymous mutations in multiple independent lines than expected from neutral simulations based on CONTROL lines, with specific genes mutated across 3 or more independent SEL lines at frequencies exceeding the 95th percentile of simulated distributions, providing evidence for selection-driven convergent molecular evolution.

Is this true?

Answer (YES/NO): NO